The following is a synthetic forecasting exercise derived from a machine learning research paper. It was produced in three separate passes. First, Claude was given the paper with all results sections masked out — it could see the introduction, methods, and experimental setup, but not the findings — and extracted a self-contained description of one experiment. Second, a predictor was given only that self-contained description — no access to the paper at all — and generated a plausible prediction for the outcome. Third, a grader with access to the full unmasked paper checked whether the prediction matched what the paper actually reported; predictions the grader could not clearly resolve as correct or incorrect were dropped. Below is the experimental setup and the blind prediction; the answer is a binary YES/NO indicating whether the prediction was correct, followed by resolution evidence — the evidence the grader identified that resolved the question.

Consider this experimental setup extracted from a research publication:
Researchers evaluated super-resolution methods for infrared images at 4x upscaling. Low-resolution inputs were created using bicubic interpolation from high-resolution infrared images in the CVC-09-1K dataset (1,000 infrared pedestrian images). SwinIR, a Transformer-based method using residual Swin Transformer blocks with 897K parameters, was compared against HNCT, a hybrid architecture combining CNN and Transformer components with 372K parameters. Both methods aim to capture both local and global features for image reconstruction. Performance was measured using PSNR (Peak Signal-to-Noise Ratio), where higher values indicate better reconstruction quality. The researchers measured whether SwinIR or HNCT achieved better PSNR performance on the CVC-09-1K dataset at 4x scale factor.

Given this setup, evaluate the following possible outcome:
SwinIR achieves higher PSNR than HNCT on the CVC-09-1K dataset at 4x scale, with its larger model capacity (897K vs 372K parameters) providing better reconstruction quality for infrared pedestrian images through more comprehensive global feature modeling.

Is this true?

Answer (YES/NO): YES